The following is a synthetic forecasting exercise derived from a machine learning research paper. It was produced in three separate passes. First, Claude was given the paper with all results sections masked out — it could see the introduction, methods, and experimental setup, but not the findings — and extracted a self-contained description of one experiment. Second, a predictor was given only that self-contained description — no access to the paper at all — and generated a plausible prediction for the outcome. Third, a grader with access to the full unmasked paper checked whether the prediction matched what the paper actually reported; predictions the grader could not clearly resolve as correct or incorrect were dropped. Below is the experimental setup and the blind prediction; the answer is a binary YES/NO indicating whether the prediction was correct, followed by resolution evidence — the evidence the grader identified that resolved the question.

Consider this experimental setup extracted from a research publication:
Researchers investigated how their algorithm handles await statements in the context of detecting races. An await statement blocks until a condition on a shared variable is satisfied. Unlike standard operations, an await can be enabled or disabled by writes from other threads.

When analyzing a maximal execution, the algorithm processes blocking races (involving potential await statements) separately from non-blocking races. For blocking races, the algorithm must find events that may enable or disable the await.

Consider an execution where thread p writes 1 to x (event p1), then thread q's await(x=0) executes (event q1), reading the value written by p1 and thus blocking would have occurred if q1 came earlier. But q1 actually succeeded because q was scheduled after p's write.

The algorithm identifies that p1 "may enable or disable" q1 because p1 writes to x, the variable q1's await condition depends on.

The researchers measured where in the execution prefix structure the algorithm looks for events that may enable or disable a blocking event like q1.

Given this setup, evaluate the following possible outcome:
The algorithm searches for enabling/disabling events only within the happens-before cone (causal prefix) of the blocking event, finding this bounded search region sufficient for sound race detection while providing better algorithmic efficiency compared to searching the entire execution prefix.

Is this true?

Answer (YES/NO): NO